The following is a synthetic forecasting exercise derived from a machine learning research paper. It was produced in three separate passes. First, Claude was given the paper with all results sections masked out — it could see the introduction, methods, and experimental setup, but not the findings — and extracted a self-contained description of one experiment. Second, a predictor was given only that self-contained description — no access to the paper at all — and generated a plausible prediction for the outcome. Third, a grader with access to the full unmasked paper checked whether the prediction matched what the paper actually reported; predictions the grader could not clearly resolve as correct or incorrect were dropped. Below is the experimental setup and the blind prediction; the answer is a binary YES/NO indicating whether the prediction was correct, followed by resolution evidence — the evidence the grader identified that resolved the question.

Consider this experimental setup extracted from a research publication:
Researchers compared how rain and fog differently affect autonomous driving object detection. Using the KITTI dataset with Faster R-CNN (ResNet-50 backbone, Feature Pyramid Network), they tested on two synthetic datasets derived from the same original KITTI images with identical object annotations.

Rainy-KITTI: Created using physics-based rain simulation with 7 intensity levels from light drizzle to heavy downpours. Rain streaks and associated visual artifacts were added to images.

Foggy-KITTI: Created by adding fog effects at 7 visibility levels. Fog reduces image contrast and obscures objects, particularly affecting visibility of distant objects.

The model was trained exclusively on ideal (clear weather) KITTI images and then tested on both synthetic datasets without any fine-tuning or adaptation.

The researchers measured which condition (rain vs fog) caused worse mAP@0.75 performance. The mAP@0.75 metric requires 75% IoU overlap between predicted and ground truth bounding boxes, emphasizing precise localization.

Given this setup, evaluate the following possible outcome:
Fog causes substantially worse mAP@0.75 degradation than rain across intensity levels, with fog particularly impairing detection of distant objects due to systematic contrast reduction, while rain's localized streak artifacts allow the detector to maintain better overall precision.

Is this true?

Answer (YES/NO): YES